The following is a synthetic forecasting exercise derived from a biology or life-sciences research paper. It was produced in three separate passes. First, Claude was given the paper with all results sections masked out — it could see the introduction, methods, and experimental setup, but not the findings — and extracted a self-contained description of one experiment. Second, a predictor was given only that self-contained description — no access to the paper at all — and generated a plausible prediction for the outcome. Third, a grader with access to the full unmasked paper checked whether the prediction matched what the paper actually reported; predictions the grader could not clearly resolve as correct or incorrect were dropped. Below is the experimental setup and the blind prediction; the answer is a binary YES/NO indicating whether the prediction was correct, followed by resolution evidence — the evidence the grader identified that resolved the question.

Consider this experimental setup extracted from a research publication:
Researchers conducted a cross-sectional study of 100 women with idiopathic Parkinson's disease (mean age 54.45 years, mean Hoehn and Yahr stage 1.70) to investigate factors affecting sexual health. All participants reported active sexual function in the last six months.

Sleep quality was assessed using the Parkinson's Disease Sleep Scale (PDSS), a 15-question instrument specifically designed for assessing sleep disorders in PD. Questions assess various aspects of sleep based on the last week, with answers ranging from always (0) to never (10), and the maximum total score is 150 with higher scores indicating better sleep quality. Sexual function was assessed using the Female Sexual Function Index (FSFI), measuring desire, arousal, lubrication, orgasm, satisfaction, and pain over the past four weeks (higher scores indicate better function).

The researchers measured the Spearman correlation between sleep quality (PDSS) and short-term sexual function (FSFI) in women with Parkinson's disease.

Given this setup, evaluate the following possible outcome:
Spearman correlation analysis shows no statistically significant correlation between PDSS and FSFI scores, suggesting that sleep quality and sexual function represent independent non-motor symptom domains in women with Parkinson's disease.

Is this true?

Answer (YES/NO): YES